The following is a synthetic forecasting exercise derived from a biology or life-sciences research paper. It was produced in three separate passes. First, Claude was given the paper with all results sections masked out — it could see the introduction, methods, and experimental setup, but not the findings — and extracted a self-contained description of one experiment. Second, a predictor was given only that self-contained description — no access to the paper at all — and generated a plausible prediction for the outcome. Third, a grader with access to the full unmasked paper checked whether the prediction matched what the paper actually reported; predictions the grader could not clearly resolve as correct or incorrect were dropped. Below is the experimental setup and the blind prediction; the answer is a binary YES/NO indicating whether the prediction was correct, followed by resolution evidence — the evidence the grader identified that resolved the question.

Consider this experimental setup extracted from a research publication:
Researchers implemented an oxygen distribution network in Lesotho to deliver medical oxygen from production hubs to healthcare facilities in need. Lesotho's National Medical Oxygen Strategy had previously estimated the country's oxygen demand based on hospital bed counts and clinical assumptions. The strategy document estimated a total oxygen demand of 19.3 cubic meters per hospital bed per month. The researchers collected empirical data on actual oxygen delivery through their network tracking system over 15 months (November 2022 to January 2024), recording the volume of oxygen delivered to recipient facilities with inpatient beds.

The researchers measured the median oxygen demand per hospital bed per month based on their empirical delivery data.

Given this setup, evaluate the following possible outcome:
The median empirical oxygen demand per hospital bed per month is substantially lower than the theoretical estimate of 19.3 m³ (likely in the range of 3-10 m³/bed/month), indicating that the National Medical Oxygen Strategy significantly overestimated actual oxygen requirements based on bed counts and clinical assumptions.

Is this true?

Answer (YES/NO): NO